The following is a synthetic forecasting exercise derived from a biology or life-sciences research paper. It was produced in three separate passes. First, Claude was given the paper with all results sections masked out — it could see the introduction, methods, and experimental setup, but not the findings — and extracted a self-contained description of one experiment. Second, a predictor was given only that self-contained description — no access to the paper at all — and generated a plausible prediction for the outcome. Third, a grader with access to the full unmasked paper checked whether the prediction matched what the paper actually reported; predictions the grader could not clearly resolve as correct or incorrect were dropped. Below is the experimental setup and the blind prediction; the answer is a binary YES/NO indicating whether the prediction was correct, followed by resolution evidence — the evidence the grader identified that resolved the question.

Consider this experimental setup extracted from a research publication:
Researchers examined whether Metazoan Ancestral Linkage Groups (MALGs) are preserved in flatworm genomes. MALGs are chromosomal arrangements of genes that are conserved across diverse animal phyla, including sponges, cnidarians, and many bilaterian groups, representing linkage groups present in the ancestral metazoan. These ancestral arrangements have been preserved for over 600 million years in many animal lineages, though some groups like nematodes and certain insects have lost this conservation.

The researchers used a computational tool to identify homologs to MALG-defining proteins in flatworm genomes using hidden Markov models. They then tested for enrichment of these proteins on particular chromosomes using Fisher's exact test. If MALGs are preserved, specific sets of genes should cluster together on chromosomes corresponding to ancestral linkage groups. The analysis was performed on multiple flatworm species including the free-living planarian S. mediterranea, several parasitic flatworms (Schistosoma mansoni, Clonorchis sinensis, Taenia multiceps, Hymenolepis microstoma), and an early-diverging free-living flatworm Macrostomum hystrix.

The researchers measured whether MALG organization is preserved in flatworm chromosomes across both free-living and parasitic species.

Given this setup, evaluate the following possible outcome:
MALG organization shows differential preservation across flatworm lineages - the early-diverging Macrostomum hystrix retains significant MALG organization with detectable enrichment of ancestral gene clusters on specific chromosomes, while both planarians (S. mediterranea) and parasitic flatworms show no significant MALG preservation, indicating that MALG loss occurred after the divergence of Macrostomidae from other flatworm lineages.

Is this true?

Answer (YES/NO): NO